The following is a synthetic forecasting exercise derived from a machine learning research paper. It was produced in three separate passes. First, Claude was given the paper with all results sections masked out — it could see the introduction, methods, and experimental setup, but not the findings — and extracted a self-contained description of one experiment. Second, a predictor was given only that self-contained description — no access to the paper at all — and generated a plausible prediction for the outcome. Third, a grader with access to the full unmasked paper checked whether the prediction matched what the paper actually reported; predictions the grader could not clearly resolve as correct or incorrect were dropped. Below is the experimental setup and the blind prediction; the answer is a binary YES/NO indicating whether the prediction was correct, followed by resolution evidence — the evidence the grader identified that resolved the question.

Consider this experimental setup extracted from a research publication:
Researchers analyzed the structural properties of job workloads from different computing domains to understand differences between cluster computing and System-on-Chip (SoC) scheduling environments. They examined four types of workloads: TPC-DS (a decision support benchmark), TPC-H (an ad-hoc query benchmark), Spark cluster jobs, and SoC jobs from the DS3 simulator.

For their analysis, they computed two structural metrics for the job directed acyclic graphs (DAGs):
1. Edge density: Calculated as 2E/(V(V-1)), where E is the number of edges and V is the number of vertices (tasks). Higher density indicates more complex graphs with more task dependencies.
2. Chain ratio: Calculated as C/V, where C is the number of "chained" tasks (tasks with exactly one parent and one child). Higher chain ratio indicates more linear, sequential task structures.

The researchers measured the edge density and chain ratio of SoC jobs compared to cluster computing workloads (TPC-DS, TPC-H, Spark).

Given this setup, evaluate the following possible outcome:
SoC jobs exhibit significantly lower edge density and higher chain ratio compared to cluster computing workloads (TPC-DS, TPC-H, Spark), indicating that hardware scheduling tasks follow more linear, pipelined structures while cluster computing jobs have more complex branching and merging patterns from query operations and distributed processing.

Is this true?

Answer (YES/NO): YES